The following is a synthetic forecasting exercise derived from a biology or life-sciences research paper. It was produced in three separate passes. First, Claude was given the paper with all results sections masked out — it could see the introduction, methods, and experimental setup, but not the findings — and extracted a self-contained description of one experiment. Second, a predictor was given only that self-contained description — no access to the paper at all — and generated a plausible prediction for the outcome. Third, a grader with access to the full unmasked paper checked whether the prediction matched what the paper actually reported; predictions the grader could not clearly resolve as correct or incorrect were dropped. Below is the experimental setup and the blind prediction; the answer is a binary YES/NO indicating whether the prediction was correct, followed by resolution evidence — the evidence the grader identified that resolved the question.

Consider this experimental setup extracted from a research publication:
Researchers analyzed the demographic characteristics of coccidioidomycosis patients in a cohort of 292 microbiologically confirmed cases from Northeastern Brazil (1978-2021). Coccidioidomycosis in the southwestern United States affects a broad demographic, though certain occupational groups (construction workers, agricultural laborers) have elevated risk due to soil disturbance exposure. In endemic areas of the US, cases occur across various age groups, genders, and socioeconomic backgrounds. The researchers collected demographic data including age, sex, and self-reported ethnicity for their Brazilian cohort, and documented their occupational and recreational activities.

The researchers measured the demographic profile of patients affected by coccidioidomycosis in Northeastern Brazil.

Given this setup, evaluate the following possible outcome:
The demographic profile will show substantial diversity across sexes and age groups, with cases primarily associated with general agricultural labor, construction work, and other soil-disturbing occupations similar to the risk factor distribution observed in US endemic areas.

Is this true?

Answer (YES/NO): NO